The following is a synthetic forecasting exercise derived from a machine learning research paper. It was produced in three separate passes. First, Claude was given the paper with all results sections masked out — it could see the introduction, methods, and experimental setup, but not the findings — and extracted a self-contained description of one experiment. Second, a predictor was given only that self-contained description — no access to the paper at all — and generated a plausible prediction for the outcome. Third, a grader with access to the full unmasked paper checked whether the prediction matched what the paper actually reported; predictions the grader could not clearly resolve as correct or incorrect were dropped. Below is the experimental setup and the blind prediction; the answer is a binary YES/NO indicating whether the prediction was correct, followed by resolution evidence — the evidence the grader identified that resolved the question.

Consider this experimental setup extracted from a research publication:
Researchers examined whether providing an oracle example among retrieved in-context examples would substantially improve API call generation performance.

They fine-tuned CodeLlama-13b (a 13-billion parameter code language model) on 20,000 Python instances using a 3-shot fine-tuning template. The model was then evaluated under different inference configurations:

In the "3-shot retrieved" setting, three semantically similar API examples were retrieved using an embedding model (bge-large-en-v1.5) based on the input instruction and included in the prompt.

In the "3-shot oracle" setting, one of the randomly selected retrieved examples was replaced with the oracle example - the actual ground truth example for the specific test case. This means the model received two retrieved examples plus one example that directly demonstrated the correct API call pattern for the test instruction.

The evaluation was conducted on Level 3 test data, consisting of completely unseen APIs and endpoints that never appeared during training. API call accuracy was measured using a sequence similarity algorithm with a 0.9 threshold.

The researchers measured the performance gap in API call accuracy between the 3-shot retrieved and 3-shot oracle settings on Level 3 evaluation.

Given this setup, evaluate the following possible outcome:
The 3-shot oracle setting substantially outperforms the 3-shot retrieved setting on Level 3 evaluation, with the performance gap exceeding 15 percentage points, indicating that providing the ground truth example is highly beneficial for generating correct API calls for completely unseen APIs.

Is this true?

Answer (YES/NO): NO